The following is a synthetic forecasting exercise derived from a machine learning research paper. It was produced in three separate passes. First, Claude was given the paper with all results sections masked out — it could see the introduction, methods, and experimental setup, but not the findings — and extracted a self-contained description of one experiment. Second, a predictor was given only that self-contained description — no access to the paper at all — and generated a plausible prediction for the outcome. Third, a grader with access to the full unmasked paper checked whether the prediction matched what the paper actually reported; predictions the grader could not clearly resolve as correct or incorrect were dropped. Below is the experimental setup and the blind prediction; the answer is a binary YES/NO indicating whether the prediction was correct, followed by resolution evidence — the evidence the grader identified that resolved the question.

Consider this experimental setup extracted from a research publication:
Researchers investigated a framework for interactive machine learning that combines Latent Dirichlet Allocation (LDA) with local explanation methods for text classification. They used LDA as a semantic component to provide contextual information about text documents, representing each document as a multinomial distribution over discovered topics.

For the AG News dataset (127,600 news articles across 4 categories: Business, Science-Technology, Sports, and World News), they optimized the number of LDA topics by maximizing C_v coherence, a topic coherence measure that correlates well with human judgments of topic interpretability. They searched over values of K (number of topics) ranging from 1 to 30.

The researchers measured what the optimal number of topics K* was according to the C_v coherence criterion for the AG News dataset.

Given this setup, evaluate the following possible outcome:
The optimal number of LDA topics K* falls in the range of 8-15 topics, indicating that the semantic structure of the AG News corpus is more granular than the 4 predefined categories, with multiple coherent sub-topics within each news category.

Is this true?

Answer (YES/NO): YES